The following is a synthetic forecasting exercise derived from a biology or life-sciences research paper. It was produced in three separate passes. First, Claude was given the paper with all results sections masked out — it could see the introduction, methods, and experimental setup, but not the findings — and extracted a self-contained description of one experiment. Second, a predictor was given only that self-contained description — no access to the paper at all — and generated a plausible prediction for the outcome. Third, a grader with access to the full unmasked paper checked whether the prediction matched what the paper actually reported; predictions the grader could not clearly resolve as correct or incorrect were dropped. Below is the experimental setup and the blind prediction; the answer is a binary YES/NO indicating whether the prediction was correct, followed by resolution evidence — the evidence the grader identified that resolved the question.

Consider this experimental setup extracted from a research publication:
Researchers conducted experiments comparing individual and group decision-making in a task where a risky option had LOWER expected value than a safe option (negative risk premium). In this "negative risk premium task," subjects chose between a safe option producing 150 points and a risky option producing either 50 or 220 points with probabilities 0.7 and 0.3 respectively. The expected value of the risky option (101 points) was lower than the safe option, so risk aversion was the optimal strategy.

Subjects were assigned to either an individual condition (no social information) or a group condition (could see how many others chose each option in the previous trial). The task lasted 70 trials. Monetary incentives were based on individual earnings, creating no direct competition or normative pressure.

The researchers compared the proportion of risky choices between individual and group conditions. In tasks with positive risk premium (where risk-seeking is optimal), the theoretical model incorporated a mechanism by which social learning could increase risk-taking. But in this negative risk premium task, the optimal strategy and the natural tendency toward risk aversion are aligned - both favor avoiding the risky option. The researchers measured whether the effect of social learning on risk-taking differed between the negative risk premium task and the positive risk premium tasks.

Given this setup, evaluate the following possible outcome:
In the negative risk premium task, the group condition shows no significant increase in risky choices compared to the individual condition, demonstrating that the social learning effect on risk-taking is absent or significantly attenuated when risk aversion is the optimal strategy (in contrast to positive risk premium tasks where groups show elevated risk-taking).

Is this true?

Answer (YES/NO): NO